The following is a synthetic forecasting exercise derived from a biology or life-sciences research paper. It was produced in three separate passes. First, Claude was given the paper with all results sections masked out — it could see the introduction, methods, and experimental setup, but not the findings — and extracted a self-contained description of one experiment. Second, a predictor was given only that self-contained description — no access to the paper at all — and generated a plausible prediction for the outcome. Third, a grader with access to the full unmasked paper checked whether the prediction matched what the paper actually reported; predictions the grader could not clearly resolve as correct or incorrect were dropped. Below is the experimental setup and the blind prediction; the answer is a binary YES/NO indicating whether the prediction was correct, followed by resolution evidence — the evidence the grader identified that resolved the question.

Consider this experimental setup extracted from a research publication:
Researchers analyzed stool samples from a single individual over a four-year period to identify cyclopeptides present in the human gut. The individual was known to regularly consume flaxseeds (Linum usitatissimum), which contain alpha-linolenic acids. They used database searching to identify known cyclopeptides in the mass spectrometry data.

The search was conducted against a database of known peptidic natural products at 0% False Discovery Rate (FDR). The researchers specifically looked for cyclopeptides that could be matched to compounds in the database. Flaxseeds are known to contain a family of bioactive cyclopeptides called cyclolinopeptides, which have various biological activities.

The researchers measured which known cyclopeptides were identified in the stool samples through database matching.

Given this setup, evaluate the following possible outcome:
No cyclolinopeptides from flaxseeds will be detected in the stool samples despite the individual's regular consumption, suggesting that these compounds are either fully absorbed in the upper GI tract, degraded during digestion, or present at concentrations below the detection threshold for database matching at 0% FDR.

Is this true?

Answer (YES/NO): NO